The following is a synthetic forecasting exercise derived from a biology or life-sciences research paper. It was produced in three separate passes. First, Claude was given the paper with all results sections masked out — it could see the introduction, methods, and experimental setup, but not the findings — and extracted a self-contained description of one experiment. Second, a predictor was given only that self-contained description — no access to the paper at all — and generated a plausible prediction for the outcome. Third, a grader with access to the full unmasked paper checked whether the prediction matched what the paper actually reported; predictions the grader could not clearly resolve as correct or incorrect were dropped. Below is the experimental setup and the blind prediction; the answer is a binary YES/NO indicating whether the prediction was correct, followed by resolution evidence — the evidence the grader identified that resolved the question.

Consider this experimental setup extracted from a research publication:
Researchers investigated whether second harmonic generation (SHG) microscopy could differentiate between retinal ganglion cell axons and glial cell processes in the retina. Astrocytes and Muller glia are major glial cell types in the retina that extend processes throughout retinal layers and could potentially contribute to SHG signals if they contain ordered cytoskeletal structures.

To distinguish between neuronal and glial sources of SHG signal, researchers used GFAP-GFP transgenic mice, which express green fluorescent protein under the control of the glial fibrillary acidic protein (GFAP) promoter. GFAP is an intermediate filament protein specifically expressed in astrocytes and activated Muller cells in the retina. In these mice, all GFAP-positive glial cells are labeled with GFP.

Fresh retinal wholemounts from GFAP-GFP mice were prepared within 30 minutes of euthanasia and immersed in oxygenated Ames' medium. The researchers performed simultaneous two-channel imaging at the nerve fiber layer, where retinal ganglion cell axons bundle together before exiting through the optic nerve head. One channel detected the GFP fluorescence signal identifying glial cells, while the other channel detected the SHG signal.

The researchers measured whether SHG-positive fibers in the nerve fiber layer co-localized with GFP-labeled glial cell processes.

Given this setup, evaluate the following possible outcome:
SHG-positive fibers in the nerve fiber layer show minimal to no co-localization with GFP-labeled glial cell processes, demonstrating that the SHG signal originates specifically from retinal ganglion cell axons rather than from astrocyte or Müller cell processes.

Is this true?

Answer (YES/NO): NO